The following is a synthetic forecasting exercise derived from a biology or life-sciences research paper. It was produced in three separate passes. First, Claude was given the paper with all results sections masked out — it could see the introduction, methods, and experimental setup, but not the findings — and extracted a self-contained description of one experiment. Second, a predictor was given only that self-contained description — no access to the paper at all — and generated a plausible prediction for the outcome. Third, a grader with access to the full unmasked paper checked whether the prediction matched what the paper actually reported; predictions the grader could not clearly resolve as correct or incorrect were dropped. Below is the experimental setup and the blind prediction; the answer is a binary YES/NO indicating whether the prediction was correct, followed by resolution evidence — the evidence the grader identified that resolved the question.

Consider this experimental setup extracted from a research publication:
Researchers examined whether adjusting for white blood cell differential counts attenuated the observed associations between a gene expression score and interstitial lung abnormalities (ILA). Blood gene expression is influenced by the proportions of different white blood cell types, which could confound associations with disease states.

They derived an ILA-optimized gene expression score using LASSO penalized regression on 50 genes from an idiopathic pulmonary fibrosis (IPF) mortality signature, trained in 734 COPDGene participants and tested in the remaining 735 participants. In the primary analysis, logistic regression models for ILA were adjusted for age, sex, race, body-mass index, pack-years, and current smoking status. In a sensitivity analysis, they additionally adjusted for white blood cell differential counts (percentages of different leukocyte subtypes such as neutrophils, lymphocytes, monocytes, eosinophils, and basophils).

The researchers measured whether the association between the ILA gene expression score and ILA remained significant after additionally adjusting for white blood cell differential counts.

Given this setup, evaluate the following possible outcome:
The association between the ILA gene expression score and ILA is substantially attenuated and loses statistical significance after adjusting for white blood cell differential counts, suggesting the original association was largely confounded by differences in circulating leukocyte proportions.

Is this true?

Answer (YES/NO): NO